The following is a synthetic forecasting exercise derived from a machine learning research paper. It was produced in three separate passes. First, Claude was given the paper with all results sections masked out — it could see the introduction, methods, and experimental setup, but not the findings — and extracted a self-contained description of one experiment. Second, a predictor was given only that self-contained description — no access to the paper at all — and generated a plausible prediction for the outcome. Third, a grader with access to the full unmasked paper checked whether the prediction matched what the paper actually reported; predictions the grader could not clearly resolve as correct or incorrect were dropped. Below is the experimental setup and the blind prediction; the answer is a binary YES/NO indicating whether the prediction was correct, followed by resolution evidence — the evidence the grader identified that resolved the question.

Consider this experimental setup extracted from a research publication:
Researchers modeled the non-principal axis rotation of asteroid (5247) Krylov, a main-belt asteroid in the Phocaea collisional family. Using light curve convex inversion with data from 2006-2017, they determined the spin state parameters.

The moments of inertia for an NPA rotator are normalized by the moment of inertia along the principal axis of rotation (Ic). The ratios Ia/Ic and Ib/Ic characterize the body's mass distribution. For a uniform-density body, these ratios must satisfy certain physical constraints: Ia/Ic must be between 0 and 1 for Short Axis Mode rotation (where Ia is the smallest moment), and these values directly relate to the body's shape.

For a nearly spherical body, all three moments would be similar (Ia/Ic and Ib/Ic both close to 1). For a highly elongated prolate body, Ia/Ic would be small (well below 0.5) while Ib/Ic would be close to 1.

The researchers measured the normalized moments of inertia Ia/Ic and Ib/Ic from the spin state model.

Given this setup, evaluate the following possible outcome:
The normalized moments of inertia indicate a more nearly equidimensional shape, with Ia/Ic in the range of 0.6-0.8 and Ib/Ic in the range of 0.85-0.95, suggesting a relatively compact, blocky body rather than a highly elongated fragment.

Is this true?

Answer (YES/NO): NO